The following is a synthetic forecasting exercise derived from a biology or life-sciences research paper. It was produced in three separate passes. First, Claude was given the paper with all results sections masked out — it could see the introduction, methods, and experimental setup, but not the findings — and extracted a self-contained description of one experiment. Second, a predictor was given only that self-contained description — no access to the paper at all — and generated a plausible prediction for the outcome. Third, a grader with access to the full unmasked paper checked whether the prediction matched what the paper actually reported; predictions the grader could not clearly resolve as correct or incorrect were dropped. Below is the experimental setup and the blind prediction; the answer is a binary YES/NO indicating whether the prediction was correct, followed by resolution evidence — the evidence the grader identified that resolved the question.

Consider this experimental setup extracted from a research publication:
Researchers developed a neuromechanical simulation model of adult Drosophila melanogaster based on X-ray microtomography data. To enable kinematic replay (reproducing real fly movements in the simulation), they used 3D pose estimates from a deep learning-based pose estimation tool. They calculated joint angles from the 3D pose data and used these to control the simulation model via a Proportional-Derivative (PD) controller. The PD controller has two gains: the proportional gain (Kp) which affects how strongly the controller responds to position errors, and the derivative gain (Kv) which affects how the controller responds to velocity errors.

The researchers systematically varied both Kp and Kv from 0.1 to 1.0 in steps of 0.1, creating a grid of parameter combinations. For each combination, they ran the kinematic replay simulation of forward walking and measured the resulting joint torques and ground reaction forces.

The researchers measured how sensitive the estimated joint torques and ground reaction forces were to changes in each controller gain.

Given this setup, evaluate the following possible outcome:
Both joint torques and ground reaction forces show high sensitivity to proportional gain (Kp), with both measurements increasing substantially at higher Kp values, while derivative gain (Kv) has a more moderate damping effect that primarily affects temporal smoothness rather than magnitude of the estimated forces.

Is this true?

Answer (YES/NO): YES